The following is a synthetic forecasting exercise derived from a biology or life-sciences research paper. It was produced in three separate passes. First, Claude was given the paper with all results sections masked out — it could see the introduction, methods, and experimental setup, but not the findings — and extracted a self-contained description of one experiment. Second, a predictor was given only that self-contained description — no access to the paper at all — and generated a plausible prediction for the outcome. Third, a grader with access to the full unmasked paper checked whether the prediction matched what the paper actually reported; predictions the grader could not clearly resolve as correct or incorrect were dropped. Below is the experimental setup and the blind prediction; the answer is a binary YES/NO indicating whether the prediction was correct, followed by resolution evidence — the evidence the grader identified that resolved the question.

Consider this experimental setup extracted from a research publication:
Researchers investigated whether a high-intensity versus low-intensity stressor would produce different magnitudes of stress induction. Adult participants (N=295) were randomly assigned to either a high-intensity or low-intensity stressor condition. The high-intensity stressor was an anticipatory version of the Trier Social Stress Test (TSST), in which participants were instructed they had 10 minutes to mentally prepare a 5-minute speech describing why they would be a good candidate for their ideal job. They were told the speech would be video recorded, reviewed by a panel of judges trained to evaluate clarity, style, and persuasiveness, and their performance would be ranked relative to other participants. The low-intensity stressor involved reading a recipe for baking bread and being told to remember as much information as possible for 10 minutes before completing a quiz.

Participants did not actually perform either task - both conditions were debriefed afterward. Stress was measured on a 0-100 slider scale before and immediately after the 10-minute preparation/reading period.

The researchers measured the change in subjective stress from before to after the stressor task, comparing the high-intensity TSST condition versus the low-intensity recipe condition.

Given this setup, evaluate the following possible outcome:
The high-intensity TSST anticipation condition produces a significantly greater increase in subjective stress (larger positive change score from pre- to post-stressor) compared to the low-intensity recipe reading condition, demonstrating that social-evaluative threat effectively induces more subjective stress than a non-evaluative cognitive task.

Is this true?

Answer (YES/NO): YES